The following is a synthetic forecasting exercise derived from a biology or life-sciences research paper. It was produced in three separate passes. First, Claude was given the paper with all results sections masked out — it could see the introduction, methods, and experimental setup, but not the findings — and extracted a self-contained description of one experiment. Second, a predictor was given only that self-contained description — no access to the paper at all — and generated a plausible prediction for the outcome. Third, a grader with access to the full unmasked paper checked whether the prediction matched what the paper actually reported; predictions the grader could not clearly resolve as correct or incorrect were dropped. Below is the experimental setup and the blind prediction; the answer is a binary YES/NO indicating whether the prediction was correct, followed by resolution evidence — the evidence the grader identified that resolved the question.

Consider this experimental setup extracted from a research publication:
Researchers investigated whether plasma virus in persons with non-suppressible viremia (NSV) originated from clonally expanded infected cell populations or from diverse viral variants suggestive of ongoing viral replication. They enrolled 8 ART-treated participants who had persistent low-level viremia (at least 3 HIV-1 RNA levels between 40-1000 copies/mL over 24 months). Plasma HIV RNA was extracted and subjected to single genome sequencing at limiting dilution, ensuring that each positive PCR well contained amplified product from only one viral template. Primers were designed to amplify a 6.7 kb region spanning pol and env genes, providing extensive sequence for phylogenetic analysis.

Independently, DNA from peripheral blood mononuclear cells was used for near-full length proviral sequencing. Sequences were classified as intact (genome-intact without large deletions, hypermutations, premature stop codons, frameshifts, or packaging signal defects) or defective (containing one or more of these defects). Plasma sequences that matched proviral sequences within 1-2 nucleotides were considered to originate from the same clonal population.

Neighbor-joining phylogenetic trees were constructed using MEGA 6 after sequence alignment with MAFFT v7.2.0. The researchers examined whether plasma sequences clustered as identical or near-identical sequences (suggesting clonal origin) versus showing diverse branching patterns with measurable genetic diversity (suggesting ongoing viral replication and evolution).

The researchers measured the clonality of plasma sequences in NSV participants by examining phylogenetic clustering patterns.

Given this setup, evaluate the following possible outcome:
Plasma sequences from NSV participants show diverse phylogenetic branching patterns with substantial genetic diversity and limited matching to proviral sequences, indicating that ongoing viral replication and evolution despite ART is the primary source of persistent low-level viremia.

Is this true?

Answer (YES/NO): NO